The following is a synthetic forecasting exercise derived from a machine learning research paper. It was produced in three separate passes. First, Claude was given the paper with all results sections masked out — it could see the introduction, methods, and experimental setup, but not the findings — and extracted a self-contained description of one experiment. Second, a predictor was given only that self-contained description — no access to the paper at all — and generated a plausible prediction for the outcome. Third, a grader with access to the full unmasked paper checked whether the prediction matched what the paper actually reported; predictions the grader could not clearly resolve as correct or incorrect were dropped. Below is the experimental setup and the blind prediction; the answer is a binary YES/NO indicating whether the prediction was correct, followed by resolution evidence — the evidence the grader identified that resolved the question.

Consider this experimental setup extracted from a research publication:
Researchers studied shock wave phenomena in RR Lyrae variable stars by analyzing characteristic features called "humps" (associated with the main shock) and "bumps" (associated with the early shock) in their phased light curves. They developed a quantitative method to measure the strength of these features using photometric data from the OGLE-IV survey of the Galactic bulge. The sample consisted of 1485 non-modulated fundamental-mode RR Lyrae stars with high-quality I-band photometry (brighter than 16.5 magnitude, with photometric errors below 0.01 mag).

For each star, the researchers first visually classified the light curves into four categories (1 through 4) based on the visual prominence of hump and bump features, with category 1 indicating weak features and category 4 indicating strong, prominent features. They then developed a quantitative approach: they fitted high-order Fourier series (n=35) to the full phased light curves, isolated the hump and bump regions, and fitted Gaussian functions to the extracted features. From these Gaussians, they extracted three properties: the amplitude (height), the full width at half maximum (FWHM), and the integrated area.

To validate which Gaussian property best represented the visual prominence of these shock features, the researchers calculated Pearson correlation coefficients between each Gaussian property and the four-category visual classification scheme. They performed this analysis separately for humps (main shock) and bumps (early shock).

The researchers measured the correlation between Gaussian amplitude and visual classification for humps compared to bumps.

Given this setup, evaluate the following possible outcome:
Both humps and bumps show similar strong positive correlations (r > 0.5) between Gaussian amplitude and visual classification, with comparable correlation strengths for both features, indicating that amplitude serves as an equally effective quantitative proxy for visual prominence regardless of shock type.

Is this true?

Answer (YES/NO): NO